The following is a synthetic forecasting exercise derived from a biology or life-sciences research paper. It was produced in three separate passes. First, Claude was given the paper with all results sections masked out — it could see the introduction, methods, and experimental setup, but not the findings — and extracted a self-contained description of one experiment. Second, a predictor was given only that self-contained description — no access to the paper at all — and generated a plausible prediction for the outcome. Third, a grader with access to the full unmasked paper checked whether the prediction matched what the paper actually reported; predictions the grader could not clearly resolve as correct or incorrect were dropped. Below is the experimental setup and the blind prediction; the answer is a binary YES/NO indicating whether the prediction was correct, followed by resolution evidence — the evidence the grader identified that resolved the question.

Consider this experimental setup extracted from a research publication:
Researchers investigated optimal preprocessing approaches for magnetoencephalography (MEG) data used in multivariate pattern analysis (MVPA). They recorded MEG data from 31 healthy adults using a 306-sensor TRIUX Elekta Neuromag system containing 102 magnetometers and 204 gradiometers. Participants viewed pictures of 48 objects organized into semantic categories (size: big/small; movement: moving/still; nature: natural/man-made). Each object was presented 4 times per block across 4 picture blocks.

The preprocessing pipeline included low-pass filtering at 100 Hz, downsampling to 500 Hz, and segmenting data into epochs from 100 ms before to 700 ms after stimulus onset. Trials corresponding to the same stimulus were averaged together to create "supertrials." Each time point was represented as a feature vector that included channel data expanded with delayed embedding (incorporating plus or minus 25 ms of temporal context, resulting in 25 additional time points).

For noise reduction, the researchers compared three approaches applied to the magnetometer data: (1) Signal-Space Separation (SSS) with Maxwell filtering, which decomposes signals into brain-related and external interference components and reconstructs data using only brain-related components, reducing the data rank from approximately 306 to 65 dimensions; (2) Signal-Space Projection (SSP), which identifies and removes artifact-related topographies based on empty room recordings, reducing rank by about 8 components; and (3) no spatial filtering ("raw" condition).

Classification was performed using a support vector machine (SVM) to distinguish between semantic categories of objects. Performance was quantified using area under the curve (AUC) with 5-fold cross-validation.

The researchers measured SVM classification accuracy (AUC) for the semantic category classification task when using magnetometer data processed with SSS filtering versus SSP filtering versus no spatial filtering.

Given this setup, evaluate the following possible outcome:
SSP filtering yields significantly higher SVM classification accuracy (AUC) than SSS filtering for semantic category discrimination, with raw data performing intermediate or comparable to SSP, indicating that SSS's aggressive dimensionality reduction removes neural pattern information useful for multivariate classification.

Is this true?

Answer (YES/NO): YES